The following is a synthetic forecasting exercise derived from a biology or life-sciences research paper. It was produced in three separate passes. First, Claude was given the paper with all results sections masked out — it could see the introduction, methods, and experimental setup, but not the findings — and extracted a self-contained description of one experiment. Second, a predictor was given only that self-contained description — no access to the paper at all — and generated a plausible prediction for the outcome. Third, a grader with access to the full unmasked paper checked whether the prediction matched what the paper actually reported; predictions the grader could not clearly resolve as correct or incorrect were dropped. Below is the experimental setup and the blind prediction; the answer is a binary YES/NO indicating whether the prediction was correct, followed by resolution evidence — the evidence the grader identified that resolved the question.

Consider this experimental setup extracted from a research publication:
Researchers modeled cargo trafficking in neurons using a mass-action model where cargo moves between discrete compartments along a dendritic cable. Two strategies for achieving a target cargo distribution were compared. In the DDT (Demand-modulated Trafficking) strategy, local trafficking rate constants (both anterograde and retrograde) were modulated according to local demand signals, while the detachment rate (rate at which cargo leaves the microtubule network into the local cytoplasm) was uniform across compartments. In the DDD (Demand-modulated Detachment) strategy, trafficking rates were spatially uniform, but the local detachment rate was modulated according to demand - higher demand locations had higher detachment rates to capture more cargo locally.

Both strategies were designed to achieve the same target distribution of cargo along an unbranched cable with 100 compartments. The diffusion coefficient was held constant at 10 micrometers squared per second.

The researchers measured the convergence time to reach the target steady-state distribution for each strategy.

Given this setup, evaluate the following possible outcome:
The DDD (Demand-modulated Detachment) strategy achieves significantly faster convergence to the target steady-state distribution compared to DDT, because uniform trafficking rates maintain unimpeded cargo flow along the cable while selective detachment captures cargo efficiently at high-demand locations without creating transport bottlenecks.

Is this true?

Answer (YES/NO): NO